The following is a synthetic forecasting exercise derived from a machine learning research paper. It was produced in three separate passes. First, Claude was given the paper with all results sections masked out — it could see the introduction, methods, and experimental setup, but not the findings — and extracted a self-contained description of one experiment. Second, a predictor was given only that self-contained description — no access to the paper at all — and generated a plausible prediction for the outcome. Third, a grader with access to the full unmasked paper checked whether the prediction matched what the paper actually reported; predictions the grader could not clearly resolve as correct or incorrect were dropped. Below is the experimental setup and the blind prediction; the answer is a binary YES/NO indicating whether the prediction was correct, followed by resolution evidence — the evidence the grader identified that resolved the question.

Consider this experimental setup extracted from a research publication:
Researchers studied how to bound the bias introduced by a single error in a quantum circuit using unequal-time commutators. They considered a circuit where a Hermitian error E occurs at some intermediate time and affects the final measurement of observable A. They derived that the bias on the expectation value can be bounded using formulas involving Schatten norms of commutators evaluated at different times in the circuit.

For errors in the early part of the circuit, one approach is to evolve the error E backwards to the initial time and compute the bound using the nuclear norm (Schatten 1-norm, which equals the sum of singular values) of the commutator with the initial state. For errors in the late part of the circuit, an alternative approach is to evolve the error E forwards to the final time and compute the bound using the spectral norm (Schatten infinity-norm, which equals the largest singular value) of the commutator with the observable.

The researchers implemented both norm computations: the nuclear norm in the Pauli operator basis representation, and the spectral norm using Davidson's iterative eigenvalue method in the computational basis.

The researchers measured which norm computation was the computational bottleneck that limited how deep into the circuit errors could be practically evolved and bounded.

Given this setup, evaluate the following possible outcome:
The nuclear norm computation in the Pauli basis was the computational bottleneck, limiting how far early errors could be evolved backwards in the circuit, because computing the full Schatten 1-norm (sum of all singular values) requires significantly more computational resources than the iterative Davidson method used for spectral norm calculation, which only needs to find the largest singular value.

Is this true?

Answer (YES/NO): NO